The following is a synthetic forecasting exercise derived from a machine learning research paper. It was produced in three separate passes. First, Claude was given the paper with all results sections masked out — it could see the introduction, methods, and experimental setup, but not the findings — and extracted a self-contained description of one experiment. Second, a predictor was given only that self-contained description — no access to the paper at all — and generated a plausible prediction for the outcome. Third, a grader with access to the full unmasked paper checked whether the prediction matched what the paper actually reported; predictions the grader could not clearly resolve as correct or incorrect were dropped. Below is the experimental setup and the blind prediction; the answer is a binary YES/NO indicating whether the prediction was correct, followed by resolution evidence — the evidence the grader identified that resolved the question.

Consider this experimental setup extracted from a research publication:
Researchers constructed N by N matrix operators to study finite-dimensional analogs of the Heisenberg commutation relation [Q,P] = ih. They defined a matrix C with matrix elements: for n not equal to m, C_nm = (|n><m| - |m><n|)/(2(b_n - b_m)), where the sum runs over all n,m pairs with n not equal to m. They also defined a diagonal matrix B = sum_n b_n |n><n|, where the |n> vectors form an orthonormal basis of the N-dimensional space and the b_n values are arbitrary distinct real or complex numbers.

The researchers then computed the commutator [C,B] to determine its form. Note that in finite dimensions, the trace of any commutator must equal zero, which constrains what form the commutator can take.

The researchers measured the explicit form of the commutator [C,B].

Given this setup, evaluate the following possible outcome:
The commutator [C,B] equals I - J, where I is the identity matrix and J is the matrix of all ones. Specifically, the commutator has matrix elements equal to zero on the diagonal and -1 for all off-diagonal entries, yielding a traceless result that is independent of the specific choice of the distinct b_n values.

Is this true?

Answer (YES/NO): YES